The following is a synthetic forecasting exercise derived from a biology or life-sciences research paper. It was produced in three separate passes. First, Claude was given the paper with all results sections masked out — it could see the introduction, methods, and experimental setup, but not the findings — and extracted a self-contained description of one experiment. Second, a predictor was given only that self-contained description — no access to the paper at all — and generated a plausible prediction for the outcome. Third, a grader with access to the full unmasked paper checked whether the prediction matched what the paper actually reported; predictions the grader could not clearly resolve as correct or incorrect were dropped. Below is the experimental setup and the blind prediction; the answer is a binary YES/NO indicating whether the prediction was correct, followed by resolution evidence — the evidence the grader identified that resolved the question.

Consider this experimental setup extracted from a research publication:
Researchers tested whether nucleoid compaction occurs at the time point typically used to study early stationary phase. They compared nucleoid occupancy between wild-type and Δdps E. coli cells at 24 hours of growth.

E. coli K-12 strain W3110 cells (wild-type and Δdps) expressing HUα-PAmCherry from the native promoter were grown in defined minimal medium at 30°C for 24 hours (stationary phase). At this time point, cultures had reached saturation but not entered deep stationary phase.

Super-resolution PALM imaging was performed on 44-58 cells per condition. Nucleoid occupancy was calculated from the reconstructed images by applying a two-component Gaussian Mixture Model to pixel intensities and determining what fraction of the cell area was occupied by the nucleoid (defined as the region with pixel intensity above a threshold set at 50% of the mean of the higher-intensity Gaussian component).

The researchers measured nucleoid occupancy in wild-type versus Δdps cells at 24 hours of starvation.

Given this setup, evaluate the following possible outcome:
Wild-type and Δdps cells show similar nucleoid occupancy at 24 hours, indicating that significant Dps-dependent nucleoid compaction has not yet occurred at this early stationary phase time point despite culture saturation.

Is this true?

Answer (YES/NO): YES